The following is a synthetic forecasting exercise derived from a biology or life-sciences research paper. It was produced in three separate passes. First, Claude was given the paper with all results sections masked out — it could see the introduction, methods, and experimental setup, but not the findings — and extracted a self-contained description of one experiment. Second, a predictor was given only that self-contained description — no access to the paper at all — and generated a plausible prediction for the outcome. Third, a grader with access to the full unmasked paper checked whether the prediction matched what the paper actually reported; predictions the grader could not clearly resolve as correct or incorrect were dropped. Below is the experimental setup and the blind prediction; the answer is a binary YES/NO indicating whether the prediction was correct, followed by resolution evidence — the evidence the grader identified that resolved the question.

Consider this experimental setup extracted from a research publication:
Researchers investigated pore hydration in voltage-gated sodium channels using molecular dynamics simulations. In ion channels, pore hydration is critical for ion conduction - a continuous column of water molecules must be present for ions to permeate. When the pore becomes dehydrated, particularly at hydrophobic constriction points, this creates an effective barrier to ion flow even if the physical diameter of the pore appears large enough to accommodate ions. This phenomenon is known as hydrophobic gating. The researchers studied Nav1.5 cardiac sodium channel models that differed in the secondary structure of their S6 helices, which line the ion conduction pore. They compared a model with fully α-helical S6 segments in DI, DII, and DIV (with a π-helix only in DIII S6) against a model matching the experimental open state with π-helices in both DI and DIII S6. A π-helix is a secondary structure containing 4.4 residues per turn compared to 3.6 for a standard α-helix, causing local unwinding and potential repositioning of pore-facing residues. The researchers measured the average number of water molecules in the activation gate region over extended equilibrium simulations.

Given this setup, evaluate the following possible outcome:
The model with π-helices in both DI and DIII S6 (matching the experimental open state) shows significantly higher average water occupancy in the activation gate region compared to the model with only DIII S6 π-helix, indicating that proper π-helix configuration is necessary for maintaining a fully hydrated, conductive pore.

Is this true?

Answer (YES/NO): YES